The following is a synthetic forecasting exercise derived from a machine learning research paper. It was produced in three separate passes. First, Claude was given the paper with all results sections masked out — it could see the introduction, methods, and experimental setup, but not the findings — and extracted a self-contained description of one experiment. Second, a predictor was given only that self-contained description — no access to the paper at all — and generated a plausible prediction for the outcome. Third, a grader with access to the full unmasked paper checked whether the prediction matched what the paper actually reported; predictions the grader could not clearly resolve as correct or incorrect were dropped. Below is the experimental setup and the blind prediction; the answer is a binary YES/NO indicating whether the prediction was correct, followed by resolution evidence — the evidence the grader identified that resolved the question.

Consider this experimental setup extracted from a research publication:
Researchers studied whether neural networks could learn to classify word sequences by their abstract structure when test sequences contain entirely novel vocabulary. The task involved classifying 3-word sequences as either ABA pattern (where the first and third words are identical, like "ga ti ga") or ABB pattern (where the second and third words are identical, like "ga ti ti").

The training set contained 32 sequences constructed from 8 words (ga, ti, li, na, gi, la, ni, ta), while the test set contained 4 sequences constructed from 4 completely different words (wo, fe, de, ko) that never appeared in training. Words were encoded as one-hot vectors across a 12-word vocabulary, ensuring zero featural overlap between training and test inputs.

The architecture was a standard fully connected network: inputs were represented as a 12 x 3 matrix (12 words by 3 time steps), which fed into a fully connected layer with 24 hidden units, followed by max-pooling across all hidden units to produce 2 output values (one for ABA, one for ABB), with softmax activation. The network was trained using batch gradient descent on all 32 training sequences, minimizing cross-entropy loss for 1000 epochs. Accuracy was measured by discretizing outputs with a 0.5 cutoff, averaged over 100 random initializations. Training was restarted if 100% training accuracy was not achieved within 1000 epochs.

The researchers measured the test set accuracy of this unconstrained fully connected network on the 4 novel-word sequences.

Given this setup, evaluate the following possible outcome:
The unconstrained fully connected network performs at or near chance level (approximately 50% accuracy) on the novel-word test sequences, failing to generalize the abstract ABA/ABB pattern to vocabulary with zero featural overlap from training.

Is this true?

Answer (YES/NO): YES